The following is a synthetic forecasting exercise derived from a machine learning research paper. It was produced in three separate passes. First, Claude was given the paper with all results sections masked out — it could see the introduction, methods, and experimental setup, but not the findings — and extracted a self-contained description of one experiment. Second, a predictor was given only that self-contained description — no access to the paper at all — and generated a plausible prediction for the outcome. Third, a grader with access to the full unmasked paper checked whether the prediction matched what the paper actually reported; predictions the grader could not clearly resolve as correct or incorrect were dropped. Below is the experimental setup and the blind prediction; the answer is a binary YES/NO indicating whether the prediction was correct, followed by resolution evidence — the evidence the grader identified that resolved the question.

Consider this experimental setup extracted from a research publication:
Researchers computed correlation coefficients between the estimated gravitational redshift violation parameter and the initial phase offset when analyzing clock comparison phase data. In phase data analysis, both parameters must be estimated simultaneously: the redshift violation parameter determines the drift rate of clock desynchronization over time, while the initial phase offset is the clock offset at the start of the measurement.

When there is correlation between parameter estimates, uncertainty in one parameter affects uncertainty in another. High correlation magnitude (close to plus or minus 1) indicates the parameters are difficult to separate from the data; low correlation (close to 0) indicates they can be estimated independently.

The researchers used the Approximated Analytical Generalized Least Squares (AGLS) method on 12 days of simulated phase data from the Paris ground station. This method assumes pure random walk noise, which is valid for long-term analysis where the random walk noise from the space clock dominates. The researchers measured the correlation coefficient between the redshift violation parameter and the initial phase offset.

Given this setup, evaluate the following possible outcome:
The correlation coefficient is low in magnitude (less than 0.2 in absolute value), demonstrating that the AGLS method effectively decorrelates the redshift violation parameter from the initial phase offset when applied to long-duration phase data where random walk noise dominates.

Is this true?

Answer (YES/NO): YES